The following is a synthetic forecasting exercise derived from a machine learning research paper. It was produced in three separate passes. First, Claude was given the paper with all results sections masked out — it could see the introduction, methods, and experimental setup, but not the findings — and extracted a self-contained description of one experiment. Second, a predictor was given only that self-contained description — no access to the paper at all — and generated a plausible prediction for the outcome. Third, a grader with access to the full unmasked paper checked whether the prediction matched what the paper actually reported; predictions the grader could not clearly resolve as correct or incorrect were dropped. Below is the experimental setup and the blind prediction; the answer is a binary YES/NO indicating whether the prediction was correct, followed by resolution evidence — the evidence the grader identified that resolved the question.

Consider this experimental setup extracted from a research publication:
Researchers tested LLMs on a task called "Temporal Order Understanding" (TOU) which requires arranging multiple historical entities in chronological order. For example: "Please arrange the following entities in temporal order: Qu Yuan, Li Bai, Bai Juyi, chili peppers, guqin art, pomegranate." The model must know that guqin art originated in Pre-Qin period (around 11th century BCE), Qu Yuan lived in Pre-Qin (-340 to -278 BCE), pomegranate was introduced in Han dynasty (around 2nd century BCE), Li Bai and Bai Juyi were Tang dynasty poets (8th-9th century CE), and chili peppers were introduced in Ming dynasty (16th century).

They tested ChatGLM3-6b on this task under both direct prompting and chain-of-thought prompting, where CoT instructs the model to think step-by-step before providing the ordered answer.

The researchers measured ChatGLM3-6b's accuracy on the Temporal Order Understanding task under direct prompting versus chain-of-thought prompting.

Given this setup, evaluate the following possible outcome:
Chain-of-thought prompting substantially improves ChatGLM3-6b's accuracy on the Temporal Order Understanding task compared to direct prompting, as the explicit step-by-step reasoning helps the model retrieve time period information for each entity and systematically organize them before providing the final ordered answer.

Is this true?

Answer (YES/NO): NO